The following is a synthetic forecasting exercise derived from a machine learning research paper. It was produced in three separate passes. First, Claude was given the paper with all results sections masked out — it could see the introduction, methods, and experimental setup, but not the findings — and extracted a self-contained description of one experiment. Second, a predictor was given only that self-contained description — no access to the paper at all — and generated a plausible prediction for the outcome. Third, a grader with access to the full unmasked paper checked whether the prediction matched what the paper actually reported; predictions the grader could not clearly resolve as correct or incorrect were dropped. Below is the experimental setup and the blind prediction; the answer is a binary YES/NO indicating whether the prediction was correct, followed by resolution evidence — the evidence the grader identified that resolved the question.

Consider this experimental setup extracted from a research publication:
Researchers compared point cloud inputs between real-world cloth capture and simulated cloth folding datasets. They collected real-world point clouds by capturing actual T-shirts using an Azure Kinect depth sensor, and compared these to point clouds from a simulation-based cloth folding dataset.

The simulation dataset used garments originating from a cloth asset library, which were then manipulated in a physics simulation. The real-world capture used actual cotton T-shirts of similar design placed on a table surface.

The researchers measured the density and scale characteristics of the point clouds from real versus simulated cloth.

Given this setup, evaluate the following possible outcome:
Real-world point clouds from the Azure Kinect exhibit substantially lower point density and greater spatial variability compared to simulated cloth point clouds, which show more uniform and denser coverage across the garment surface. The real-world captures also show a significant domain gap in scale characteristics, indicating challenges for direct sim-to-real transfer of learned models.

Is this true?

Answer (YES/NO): NO